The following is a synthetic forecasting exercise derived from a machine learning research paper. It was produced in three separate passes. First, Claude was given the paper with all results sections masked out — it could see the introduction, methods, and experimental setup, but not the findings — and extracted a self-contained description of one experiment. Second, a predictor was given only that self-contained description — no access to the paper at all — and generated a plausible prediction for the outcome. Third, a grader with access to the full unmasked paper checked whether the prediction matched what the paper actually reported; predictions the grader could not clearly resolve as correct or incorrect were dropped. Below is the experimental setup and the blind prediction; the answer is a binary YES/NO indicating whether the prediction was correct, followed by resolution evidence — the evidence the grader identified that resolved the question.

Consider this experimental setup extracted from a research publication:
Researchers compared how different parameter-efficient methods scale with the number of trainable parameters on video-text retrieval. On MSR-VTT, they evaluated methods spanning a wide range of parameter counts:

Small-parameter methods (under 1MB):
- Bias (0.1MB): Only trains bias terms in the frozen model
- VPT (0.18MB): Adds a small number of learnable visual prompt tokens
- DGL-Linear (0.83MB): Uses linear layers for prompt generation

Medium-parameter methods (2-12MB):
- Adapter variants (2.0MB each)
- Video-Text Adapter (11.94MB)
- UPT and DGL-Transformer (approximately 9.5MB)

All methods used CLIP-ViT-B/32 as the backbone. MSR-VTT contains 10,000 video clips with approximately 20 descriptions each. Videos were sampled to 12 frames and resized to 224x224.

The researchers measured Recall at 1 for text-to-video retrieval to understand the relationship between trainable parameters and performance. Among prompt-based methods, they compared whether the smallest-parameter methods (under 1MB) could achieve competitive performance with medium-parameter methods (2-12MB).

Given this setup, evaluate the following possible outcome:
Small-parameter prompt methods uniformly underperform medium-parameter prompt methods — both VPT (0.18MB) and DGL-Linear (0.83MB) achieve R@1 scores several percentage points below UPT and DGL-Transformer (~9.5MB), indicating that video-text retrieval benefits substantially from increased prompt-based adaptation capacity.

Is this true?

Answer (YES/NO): NO